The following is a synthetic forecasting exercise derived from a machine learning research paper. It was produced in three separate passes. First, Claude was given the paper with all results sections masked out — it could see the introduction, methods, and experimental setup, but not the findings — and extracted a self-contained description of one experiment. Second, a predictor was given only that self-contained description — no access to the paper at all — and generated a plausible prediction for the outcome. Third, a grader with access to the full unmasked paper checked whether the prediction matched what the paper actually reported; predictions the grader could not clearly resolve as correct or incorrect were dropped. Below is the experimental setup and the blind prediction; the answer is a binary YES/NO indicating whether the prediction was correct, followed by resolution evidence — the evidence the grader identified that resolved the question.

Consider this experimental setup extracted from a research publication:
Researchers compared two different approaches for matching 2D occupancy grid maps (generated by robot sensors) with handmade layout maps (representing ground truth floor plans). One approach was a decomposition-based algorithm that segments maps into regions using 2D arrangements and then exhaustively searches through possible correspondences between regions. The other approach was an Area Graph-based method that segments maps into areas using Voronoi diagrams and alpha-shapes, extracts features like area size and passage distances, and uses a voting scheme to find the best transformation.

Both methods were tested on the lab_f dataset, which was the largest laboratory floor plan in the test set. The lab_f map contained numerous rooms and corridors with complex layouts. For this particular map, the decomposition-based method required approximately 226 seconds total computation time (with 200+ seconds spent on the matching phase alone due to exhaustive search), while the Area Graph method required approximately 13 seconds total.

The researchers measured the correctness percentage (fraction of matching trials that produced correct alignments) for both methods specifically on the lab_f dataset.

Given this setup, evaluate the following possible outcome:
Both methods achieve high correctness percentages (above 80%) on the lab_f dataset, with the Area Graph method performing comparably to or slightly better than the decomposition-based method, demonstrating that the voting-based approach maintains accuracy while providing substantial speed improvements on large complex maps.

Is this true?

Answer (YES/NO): NO